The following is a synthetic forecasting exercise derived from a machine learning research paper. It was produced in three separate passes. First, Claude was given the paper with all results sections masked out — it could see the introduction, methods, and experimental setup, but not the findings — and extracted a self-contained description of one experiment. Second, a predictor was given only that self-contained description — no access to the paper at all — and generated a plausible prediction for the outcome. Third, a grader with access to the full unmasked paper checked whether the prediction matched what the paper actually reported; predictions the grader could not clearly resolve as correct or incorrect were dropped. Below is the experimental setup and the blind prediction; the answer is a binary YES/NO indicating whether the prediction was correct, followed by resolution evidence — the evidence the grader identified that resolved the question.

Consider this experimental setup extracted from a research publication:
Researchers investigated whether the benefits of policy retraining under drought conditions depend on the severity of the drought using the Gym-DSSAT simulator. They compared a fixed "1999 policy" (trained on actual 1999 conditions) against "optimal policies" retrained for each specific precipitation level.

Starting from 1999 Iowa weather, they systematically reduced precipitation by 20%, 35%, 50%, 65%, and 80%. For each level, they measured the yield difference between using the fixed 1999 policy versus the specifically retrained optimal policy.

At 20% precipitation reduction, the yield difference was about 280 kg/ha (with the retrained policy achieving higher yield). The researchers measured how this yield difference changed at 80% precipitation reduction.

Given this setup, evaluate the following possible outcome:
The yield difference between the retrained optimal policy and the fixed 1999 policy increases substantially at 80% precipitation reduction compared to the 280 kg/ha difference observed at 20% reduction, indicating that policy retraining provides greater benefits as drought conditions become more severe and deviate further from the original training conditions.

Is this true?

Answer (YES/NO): YES